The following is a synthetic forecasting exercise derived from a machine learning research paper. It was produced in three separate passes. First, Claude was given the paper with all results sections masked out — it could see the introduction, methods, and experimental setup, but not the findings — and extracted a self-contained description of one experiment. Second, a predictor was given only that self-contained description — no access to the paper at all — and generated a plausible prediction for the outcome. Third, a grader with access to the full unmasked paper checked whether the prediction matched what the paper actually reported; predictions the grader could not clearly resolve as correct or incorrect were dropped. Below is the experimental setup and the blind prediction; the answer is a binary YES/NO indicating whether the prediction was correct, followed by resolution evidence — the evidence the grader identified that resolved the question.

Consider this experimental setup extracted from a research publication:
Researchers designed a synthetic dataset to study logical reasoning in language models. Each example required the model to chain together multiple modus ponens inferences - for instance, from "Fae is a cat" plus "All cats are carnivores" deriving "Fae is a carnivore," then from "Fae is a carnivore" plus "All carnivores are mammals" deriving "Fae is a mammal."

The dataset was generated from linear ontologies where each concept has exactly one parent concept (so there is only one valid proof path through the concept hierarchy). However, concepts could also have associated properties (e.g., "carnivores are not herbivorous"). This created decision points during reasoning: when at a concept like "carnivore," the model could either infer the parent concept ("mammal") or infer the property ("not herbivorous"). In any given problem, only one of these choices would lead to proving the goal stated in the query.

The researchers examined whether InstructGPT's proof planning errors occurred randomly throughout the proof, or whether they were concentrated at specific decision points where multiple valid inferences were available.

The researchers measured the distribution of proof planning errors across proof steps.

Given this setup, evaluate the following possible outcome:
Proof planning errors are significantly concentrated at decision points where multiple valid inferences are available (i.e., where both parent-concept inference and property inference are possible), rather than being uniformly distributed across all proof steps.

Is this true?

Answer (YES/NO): YES